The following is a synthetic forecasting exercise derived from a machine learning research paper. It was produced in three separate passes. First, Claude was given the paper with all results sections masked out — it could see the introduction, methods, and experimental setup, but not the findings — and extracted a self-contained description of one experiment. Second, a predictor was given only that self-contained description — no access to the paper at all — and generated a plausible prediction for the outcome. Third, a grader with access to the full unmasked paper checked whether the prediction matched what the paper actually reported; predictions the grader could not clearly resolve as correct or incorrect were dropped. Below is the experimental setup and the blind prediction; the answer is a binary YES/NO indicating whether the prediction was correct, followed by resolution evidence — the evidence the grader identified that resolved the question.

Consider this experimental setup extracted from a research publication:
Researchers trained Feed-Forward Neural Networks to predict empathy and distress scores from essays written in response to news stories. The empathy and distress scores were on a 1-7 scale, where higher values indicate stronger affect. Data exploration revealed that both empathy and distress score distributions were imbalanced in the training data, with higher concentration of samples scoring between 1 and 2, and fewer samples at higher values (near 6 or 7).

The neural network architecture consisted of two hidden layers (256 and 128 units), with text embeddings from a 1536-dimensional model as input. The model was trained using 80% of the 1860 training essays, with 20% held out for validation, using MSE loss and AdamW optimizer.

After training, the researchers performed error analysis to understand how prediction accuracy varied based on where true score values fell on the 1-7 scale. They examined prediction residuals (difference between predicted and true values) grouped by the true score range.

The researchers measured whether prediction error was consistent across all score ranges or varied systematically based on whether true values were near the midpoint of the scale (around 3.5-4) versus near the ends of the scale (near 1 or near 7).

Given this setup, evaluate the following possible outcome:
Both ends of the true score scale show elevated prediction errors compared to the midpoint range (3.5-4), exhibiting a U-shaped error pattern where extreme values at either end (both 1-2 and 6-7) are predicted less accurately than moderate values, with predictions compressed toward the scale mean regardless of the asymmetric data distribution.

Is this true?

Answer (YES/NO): YES